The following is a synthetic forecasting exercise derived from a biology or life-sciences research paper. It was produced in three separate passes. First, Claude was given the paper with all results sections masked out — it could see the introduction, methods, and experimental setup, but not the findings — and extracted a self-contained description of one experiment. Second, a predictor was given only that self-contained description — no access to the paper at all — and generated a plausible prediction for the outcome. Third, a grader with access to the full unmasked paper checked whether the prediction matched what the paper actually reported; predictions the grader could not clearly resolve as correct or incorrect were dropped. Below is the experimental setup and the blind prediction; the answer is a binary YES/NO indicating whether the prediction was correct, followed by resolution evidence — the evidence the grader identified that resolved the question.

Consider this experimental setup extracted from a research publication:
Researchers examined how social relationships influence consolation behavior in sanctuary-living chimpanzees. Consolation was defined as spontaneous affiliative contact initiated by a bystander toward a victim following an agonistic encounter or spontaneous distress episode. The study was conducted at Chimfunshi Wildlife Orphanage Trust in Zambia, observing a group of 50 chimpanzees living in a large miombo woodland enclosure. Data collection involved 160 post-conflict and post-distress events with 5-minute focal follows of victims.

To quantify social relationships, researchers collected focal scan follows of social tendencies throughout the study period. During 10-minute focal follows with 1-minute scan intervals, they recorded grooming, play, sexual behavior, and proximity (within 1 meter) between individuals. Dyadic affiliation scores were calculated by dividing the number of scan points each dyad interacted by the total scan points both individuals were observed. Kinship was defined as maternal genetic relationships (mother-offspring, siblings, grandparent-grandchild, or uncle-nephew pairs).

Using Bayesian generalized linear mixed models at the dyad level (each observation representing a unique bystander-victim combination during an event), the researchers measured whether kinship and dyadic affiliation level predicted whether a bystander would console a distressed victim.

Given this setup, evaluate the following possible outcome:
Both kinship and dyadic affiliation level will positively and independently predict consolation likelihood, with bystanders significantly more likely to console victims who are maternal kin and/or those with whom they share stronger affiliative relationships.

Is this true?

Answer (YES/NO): YES